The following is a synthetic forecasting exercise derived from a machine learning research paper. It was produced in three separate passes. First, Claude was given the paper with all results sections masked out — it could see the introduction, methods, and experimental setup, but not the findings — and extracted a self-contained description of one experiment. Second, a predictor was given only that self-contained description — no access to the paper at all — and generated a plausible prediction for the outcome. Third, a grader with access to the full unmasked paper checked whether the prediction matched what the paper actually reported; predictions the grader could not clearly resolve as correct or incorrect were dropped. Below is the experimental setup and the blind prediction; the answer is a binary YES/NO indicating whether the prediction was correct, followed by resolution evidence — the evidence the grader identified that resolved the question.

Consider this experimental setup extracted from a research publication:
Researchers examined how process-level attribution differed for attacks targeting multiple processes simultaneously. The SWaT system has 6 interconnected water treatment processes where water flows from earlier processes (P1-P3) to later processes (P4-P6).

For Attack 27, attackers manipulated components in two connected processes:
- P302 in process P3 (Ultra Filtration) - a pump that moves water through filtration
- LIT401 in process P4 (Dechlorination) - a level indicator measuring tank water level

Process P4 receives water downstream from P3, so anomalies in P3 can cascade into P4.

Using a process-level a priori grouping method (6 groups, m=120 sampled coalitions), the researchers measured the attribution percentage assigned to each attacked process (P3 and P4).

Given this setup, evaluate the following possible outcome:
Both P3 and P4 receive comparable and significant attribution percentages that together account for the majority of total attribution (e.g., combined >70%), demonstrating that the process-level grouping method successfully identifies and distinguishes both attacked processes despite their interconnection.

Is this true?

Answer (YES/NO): NO